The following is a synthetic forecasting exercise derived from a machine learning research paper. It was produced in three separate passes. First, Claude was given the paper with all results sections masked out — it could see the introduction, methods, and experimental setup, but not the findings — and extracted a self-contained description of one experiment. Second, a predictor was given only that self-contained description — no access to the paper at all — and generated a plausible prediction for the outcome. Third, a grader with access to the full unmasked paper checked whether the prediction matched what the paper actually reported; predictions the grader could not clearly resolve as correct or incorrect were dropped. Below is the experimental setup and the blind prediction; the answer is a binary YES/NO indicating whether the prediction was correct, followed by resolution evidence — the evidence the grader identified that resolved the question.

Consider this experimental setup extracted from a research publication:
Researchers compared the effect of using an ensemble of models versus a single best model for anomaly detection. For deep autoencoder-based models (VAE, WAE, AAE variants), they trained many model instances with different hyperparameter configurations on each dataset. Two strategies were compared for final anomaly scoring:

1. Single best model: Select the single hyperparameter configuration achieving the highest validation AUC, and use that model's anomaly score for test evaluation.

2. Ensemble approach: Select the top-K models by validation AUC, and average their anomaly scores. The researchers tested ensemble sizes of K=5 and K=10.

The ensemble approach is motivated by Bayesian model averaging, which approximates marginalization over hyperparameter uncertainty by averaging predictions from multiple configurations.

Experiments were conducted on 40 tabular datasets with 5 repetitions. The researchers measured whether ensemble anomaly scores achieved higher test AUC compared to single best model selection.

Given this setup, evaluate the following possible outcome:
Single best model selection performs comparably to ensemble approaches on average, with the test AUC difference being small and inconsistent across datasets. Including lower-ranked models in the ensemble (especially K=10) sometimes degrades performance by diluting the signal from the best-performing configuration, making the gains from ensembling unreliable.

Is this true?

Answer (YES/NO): YES